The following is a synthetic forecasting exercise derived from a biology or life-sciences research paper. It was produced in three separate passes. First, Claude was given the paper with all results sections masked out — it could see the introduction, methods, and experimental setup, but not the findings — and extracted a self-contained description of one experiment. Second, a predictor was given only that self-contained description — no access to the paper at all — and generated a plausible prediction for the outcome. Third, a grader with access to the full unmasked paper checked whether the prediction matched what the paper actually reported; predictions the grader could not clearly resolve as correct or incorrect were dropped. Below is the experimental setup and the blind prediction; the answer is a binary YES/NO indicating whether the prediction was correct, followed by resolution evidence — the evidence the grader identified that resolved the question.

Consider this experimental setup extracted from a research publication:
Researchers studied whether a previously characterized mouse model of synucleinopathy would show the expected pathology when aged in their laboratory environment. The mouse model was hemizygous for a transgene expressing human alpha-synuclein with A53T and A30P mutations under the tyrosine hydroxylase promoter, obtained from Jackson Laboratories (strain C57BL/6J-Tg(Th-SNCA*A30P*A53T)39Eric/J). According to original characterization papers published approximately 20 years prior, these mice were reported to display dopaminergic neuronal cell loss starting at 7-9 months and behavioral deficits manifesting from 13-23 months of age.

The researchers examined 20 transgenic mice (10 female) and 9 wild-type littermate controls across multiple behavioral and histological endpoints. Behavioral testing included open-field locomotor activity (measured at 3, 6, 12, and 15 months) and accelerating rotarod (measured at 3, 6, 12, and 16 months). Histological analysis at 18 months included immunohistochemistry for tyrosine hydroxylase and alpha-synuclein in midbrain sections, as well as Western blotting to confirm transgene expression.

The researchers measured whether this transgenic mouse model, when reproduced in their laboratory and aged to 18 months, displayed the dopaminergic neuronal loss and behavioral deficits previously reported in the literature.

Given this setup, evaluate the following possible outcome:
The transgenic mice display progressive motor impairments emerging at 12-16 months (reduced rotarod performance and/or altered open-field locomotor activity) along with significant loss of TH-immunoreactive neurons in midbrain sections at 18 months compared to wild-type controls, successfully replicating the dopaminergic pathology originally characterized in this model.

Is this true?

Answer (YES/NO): NO